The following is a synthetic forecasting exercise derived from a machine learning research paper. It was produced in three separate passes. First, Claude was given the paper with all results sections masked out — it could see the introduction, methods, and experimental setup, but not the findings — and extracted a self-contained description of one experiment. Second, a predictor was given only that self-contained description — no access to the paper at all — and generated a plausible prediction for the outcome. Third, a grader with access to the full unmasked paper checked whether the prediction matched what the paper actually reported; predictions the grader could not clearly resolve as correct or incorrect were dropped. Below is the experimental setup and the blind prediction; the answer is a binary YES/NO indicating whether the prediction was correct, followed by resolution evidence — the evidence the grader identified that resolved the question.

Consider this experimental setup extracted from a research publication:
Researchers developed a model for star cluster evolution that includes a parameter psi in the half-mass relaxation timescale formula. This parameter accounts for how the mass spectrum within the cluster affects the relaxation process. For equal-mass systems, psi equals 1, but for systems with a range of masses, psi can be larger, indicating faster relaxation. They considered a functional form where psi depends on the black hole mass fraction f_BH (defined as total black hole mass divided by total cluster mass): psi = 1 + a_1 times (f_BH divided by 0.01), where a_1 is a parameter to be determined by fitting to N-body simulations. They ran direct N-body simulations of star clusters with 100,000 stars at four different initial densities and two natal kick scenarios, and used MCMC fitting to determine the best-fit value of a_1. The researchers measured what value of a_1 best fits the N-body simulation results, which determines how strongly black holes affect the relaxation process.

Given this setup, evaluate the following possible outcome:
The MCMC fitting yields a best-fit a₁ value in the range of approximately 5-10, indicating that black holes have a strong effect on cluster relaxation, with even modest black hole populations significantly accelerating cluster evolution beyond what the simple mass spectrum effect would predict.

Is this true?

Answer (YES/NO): NO